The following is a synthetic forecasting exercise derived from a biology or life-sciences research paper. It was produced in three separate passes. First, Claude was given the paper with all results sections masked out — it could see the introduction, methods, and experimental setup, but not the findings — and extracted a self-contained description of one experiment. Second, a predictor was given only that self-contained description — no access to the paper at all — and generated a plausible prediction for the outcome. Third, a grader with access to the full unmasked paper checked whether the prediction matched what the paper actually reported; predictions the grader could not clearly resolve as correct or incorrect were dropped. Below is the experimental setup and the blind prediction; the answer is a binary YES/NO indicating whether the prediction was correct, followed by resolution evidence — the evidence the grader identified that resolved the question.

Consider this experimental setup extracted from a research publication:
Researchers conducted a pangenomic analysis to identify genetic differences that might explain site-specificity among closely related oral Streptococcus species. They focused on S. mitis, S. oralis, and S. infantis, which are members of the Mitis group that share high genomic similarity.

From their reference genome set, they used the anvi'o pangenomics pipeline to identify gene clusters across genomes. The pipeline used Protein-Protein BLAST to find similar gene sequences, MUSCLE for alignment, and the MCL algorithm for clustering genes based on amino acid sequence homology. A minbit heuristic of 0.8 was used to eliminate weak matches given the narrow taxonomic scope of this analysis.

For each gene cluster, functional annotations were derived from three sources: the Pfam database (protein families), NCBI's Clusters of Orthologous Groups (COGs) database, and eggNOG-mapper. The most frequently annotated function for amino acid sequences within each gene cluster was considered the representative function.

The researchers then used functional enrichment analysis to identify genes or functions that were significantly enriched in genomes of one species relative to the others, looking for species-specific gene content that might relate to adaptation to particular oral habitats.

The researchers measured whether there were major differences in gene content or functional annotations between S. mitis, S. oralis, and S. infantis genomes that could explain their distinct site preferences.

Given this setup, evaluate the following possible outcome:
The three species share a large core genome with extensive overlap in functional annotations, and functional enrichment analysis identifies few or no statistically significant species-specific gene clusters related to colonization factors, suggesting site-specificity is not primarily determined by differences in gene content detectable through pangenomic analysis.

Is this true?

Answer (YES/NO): YES